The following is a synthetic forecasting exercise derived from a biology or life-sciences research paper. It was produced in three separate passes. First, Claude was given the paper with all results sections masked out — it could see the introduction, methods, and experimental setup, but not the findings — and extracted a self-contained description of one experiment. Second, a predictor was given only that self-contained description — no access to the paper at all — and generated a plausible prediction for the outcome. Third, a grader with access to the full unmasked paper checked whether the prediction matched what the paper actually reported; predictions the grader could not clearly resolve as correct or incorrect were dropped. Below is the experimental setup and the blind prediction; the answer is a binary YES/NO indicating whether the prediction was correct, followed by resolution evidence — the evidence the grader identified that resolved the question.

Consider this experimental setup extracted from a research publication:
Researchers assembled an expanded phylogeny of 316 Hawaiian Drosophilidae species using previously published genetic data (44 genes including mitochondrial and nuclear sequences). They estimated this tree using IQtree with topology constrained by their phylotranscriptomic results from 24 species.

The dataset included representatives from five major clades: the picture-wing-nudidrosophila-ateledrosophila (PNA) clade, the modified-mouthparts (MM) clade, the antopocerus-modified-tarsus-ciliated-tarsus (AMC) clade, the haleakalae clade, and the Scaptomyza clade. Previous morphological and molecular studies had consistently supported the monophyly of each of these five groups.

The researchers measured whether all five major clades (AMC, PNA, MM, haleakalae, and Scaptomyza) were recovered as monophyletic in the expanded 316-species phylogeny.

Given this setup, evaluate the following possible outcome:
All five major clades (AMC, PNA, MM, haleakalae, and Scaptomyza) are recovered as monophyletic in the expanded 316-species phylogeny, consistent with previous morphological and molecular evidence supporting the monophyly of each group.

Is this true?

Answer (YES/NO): YES